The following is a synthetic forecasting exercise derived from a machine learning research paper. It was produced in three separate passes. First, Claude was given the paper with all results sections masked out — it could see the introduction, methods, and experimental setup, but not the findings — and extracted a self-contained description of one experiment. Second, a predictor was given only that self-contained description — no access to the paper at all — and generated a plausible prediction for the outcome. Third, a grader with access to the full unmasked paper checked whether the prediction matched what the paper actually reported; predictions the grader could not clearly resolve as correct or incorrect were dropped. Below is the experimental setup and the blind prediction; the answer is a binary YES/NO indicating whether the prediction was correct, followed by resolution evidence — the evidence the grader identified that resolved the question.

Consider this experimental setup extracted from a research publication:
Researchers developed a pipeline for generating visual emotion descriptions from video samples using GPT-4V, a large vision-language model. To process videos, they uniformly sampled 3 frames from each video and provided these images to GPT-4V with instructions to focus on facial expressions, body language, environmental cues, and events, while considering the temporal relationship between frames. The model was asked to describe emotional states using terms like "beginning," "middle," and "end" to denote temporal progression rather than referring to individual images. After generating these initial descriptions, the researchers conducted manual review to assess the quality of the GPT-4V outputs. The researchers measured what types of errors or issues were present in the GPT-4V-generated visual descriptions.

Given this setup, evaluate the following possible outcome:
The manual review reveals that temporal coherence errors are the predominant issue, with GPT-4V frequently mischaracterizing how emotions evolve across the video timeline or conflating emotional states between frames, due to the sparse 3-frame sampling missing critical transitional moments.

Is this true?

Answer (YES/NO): NO